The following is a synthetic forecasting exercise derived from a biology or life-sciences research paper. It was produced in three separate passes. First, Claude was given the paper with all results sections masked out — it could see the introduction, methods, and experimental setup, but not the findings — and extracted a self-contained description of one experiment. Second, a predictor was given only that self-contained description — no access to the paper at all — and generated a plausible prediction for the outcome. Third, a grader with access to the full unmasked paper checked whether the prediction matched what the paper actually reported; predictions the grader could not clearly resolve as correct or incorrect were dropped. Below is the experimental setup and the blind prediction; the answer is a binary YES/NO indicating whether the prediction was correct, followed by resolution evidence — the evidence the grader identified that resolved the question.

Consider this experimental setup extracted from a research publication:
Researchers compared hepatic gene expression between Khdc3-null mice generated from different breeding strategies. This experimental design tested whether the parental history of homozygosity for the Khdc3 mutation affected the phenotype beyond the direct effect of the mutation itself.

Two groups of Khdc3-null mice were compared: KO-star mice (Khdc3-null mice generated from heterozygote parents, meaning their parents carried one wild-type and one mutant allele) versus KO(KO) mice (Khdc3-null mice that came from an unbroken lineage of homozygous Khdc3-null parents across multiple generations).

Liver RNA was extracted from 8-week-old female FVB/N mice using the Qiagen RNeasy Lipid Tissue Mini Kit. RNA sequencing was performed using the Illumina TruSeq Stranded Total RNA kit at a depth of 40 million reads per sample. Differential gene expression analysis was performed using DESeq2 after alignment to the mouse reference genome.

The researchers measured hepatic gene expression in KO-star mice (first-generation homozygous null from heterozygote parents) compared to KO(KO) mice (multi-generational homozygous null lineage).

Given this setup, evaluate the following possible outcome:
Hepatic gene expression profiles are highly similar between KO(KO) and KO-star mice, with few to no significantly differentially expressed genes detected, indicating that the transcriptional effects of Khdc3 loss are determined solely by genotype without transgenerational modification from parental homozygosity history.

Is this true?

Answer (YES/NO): NO